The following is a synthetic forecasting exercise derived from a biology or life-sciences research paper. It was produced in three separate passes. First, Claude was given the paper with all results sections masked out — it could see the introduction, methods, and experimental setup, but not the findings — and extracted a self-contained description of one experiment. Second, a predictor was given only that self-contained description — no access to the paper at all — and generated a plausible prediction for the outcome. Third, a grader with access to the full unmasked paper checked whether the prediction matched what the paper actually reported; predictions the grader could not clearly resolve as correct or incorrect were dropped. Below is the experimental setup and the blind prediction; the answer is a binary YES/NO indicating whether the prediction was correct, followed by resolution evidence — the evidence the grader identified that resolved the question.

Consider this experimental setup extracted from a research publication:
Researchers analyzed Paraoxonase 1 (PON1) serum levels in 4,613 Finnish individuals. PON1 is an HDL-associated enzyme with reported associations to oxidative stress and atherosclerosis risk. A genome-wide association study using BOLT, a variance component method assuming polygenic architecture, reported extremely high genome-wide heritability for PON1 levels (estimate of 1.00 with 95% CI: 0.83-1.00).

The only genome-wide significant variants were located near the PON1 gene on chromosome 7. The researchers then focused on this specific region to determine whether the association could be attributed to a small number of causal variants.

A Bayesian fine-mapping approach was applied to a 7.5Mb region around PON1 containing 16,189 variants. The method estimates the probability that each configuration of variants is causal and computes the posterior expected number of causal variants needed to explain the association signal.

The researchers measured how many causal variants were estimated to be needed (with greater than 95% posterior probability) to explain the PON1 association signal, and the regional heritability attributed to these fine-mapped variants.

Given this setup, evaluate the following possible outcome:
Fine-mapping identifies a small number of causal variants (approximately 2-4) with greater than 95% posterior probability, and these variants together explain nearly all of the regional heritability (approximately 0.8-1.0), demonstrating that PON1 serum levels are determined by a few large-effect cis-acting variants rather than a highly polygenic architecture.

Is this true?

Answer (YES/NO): NO